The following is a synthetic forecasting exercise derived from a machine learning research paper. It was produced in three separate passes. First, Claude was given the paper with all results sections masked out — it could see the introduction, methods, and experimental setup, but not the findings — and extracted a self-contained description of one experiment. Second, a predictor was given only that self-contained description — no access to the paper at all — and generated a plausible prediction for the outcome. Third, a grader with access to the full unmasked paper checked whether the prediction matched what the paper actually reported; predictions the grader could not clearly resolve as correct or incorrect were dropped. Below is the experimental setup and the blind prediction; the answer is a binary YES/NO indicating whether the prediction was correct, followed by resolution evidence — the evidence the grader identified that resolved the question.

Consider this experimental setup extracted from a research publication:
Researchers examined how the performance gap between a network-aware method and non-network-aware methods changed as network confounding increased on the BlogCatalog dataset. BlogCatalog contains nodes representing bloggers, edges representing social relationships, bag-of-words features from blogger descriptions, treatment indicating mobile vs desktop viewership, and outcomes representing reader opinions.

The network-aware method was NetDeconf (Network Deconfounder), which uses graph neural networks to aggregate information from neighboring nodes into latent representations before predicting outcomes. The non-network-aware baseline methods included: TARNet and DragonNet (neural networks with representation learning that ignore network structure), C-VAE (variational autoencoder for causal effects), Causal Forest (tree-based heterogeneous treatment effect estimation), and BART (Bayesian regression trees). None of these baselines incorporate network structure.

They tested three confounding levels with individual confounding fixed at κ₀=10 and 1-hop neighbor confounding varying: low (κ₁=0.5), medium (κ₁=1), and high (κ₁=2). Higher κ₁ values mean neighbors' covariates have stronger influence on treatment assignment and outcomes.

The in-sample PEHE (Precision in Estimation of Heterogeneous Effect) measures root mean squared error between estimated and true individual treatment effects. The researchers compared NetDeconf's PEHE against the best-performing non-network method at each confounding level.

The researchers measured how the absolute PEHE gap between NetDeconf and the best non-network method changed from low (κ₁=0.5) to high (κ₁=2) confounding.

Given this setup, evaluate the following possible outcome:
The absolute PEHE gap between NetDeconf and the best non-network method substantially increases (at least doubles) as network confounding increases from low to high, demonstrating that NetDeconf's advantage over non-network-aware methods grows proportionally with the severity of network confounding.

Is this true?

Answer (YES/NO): YES